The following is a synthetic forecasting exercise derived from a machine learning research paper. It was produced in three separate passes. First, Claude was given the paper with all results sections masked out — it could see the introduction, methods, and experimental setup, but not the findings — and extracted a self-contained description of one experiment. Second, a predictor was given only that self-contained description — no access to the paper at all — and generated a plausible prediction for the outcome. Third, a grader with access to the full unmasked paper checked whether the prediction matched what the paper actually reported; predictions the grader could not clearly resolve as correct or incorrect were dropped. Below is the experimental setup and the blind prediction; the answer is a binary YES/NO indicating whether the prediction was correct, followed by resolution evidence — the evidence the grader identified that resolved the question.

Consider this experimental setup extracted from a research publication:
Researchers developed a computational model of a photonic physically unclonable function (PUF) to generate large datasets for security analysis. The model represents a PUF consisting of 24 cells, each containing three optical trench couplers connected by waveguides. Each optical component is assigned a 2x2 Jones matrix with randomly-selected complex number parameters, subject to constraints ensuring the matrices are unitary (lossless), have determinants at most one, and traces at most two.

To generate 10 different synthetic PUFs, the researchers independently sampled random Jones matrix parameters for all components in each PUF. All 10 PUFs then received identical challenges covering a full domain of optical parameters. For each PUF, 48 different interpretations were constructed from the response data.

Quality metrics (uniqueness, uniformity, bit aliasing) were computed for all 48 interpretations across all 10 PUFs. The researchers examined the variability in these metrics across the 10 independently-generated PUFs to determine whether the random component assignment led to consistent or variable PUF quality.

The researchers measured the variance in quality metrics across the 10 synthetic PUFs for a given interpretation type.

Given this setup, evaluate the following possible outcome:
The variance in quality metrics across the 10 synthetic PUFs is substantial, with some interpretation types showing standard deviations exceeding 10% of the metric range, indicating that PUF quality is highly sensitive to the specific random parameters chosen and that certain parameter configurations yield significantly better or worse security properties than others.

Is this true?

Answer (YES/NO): NO